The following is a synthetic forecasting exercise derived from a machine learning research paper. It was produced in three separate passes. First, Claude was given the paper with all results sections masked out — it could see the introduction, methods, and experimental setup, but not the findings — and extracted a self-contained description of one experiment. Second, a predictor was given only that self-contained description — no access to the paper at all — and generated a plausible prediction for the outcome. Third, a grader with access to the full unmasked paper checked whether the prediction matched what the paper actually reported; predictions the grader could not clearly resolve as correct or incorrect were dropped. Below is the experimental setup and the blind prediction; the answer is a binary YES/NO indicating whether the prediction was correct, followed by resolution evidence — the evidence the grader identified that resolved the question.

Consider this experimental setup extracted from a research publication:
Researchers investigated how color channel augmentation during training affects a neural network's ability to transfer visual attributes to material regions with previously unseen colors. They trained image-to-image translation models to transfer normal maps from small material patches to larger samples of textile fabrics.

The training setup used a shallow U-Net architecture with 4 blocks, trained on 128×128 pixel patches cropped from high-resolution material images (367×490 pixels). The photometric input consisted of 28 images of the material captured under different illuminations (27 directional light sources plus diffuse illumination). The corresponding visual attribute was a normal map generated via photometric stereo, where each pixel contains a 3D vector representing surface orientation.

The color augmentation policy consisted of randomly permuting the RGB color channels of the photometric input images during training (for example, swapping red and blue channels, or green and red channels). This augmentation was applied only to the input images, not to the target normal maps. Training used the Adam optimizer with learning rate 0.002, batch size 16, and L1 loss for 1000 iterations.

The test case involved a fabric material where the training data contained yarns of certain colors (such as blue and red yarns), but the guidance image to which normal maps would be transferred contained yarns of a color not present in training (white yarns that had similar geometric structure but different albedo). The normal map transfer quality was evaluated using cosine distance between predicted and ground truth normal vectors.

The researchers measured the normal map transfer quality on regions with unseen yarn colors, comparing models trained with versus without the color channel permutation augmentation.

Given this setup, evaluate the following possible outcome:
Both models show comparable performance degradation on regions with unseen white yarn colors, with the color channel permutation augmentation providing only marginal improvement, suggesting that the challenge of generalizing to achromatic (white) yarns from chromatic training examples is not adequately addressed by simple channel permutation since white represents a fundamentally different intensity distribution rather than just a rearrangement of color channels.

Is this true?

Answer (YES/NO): NO